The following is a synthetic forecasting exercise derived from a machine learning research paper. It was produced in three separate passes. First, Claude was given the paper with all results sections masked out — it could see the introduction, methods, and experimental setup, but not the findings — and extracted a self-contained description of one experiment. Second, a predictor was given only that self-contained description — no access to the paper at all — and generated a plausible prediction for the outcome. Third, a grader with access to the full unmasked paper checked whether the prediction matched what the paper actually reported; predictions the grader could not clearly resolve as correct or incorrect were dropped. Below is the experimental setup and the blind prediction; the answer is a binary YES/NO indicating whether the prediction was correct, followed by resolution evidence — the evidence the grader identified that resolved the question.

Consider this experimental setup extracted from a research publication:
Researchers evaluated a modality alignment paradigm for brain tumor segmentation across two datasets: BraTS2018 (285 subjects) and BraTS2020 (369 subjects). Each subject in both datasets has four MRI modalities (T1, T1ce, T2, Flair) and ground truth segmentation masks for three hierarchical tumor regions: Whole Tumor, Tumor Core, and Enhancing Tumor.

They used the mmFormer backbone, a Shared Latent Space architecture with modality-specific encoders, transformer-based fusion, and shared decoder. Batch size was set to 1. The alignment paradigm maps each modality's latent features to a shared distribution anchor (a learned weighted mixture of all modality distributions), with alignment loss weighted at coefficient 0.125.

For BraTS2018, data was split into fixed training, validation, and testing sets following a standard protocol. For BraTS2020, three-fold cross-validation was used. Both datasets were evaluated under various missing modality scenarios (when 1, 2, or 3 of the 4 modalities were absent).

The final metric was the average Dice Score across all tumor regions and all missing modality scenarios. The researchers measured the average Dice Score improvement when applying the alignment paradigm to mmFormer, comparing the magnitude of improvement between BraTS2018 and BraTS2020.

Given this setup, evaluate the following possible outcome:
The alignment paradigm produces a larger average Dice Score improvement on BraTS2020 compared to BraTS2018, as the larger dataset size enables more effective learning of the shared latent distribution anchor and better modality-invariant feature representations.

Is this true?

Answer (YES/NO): NO